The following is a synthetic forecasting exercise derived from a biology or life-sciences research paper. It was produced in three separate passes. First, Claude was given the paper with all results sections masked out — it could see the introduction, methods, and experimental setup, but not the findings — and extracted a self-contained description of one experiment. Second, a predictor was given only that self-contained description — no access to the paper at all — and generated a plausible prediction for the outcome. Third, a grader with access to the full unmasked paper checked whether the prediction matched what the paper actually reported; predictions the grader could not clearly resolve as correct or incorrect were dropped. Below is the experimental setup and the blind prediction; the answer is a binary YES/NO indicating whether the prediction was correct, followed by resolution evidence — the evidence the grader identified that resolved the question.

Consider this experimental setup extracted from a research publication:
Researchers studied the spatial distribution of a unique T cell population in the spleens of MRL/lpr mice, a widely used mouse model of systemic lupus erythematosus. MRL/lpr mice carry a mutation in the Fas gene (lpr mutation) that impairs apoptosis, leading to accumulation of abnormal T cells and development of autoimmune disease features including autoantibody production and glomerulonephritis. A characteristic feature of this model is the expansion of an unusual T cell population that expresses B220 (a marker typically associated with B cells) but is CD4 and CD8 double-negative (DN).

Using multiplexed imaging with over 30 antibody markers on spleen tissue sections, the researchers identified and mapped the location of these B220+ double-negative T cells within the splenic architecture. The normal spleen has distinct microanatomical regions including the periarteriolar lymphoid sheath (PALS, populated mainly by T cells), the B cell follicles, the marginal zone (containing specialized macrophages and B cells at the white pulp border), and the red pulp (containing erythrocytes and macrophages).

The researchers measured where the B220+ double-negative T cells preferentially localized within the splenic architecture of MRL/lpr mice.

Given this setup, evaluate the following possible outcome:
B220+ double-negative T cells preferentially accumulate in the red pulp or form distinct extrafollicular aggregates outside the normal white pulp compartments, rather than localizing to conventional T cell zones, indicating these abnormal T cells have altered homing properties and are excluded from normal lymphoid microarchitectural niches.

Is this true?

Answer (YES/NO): NO